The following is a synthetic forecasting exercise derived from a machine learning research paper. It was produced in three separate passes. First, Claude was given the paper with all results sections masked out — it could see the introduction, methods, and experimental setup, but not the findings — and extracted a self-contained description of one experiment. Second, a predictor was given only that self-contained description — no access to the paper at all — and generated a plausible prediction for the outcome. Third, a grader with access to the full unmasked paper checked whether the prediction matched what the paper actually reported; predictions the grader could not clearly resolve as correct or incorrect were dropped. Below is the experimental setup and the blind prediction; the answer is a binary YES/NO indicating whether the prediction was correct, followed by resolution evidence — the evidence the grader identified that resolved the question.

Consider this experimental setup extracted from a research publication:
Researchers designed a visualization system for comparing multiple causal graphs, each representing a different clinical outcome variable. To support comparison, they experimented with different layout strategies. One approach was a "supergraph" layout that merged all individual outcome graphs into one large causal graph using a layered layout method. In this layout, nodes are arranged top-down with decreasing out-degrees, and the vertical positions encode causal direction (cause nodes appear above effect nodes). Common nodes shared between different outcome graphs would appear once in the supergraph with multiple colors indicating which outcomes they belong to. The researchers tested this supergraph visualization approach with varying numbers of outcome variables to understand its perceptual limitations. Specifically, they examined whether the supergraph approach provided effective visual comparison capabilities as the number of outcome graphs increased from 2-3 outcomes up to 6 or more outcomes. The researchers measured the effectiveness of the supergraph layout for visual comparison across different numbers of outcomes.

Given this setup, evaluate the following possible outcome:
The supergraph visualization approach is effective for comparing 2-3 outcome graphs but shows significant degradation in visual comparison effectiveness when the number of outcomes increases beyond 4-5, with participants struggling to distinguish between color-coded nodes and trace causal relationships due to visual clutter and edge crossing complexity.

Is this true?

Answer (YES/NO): NO